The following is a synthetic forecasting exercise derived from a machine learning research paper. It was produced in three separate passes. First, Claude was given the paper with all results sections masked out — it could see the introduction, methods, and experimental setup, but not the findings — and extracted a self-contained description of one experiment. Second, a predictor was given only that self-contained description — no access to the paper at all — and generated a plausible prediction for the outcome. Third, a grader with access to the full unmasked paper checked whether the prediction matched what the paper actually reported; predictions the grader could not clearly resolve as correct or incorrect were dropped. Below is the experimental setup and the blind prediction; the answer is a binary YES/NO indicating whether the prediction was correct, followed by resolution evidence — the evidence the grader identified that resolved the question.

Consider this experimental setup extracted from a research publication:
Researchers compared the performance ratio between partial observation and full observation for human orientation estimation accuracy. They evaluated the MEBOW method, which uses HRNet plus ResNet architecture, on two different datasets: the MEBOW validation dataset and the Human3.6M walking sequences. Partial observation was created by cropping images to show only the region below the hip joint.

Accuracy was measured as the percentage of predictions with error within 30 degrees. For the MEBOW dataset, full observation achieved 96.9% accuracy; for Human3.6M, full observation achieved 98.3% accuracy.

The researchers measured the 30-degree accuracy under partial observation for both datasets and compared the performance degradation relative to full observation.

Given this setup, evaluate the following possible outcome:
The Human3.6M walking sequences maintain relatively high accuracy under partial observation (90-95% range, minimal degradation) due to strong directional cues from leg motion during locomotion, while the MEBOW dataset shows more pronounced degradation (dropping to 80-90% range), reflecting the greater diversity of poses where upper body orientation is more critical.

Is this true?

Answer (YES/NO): NO